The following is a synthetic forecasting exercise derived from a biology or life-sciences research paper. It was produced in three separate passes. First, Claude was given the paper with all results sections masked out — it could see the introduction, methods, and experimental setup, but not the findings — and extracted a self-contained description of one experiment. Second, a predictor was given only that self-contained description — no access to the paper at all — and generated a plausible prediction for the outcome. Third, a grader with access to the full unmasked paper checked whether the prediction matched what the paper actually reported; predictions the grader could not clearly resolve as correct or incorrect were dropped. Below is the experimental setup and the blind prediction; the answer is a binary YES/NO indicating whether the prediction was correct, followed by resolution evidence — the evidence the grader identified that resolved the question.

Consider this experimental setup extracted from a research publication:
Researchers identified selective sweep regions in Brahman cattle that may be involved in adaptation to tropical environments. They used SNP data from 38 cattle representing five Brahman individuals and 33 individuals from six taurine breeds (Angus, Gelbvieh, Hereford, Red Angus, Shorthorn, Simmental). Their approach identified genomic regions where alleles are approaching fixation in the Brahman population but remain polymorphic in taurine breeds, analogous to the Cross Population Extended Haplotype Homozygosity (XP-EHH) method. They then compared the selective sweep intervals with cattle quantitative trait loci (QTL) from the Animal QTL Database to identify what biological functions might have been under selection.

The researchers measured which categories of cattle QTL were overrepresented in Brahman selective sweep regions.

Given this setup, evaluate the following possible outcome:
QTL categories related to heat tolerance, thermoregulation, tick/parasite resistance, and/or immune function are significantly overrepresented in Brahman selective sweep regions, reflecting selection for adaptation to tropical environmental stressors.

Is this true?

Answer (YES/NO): NO